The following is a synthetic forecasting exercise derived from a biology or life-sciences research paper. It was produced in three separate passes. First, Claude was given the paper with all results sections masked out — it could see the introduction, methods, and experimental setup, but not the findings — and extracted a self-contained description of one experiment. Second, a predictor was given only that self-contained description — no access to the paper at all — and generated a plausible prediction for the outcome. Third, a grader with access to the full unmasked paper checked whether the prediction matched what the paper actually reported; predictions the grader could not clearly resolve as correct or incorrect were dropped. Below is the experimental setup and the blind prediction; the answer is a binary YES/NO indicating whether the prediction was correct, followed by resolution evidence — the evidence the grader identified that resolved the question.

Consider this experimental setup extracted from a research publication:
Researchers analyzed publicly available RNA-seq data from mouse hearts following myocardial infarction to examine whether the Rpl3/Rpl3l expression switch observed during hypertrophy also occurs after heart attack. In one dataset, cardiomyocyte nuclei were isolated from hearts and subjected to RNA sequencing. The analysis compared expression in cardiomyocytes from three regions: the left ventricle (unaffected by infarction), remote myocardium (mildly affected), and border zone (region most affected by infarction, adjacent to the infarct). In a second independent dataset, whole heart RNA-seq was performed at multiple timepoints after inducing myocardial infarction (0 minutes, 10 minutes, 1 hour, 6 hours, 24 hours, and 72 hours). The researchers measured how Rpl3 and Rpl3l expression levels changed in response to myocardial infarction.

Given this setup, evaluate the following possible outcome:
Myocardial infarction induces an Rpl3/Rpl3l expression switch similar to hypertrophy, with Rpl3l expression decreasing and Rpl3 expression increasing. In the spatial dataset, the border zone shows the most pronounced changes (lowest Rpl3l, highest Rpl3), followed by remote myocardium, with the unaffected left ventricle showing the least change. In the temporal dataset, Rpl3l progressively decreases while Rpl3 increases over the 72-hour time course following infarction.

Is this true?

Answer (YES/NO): NO